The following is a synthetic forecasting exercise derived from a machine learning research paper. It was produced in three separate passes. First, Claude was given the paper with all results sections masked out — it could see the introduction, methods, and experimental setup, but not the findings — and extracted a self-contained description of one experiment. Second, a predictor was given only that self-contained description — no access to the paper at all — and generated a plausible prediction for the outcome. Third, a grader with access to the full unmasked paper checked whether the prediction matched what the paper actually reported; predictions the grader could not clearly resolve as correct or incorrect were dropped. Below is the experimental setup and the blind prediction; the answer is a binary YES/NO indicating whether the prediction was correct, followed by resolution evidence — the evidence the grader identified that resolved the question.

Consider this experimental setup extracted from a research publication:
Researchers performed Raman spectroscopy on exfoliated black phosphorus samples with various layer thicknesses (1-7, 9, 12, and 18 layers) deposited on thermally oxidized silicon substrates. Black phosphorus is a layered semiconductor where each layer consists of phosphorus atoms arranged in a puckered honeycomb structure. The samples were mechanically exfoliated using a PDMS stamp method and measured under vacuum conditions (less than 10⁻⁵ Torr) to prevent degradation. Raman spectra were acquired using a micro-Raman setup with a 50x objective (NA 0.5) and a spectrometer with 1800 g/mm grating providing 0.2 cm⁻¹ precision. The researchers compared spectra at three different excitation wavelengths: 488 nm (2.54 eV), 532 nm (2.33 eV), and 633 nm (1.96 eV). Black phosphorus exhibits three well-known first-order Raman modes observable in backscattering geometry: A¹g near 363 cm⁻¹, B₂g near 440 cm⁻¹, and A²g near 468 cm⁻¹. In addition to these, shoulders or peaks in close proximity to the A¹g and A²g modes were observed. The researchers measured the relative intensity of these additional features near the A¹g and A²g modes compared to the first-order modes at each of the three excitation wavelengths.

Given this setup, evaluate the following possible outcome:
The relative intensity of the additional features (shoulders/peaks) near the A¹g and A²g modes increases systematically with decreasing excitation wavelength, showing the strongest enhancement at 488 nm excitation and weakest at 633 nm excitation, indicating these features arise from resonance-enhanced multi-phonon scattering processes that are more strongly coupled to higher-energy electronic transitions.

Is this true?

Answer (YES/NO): NO